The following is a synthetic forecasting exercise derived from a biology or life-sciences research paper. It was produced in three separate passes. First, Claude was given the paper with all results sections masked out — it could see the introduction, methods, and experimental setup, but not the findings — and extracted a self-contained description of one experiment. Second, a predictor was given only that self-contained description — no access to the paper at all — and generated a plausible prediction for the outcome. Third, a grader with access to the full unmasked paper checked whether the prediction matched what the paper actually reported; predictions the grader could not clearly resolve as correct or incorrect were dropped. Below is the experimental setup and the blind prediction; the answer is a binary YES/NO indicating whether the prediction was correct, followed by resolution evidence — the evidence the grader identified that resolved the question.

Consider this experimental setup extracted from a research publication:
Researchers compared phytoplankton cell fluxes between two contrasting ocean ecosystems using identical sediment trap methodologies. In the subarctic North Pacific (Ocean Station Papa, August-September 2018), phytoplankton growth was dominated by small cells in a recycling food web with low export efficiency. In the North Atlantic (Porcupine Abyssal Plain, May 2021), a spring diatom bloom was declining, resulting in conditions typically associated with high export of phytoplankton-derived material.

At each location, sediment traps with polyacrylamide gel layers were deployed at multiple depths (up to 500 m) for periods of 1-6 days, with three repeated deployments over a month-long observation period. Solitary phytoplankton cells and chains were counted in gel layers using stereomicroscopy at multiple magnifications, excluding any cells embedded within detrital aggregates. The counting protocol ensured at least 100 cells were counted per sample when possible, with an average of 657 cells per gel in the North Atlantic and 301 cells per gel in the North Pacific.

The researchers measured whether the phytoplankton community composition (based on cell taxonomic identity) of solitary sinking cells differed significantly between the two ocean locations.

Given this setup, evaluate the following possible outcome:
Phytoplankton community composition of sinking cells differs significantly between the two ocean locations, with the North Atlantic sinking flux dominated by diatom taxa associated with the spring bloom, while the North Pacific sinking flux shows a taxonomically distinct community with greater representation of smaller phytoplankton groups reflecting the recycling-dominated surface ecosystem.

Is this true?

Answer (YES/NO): NO